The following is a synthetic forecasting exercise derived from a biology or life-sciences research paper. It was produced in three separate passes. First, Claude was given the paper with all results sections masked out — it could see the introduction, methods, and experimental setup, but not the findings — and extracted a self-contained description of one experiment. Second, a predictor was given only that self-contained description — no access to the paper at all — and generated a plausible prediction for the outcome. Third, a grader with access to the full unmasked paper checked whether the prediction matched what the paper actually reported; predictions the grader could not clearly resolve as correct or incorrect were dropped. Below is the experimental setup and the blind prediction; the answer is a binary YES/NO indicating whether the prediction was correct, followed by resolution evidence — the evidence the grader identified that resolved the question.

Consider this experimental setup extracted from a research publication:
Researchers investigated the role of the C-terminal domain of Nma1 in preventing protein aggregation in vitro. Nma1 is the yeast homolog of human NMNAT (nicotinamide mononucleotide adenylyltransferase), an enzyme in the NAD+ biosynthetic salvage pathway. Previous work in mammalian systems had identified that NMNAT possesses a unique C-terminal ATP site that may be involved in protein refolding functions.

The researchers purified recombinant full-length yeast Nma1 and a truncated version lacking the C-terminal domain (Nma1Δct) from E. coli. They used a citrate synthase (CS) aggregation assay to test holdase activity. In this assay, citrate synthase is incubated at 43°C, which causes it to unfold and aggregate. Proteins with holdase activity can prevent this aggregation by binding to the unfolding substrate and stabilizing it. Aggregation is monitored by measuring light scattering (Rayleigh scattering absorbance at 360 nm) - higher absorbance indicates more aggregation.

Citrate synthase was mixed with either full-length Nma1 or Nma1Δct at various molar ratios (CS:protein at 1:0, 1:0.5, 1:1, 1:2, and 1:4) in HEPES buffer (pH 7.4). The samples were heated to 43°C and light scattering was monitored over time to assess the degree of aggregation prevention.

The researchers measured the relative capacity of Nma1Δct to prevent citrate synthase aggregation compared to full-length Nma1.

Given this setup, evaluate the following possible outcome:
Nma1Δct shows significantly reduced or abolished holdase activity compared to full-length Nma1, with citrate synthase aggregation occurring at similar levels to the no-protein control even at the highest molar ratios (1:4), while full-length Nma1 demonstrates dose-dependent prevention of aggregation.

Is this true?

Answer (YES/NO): NO